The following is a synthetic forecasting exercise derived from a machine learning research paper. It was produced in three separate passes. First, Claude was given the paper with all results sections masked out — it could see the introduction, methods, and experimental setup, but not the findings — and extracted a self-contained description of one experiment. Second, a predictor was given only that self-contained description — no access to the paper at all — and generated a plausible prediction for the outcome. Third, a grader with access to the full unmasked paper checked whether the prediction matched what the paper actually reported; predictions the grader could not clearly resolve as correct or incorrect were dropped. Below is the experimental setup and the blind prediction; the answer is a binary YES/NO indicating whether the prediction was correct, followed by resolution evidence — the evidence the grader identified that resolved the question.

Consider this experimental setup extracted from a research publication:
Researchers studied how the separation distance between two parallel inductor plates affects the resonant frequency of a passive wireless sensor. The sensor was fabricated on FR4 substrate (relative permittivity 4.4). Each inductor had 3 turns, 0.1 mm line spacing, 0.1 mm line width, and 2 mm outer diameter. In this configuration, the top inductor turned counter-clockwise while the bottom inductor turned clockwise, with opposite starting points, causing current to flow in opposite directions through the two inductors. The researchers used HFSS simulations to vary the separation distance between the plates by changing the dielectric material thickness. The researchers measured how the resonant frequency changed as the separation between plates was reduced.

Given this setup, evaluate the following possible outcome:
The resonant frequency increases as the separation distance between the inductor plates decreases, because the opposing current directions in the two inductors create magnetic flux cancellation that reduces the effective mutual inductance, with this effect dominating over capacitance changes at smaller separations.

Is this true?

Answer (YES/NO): NO